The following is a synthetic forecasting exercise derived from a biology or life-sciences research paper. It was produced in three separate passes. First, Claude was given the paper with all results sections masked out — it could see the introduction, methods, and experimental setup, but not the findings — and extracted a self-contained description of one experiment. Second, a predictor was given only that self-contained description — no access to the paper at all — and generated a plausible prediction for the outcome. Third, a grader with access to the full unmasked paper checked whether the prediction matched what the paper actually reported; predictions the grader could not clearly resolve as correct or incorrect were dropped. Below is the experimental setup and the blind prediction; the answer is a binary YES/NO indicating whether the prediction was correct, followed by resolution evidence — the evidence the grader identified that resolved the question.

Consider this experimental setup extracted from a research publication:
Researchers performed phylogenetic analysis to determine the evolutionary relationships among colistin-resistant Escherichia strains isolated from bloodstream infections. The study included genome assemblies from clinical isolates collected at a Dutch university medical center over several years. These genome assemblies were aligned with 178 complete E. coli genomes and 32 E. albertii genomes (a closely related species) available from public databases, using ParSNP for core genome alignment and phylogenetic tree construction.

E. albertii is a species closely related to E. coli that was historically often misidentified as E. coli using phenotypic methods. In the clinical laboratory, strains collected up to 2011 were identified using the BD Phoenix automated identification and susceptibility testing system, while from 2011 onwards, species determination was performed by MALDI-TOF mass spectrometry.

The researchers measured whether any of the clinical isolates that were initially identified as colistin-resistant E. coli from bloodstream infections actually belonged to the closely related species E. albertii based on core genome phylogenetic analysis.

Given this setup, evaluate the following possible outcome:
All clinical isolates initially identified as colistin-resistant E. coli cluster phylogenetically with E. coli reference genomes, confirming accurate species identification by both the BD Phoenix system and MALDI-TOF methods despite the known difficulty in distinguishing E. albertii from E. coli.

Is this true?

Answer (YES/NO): NO